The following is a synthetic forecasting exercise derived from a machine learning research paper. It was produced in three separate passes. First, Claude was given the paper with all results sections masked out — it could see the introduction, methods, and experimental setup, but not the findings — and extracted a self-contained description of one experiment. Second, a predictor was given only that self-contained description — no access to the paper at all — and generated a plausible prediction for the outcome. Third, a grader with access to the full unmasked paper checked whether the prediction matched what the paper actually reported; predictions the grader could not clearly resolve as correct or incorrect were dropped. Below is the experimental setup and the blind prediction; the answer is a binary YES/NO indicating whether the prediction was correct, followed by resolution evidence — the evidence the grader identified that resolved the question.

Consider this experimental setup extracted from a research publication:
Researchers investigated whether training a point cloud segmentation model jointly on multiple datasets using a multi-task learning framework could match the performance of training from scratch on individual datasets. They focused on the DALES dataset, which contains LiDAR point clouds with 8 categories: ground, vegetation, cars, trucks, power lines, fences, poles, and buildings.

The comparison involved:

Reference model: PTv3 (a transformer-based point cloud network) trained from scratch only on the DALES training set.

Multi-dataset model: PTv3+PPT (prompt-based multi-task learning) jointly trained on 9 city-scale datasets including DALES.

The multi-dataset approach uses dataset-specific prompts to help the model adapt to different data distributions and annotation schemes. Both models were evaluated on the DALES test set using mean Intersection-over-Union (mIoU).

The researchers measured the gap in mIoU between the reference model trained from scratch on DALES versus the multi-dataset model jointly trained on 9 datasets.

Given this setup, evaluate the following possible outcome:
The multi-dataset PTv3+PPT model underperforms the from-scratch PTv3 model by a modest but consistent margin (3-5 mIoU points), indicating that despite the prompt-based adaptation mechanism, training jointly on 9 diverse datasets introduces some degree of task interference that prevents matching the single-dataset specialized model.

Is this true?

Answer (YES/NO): NO